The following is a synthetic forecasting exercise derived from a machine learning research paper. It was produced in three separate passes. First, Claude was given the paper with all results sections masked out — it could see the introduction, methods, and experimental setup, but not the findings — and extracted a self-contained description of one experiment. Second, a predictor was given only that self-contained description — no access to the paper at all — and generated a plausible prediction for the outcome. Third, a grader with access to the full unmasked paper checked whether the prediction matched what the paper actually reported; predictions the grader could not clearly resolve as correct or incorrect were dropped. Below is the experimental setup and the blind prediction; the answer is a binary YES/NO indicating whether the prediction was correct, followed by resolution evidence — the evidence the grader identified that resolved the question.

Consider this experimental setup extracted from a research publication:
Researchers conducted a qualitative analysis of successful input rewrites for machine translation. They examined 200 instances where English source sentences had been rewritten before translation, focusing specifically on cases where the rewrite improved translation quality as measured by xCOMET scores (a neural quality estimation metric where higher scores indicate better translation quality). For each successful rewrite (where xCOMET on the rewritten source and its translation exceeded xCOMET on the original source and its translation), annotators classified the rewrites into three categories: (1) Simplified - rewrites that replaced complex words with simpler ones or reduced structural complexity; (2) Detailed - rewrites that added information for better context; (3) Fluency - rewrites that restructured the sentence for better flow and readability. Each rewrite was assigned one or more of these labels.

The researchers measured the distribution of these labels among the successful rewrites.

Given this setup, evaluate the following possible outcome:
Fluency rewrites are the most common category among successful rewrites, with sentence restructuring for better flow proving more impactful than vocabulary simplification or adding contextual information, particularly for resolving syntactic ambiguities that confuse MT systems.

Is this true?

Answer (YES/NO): NO